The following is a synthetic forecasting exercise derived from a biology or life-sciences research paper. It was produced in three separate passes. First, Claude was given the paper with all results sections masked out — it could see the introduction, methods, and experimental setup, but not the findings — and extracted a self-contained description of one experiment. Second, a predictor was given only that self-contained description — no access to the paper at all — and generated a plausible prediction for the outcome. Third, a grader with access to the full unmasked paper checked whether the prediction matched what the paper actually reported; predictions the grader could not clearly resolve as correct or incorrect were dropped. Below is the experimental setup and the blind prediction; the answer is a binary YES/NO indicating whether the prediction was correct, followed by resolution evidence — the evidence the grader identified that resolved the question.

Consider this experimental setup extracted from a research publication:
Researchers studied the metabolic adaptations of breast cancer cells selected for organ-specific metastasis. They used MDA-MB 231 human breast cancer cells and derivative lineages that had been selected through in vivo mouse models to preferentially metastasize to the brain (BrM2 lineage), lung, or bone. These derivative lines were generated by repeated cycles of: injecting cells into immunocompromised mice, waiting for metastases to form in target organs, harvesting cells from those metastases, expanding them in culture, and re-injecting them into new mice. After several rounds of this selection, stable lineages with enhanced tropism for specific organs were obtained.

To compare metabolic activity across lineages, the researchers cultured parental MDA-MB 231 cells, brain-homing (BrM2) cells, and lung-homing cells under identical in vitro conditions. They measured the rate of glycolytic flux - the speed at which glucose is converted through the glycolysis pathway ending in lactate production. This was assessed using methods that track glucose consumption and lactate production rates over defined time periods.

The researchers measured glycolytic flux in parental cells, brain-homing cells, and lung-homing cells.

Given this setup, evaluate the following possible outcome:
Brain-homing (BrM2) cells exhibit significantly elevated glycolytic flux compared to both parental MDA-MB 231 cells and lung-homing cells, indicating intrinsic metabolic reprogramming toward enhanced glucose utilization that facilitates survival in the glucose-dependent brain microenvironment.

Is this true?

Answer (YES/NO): NO